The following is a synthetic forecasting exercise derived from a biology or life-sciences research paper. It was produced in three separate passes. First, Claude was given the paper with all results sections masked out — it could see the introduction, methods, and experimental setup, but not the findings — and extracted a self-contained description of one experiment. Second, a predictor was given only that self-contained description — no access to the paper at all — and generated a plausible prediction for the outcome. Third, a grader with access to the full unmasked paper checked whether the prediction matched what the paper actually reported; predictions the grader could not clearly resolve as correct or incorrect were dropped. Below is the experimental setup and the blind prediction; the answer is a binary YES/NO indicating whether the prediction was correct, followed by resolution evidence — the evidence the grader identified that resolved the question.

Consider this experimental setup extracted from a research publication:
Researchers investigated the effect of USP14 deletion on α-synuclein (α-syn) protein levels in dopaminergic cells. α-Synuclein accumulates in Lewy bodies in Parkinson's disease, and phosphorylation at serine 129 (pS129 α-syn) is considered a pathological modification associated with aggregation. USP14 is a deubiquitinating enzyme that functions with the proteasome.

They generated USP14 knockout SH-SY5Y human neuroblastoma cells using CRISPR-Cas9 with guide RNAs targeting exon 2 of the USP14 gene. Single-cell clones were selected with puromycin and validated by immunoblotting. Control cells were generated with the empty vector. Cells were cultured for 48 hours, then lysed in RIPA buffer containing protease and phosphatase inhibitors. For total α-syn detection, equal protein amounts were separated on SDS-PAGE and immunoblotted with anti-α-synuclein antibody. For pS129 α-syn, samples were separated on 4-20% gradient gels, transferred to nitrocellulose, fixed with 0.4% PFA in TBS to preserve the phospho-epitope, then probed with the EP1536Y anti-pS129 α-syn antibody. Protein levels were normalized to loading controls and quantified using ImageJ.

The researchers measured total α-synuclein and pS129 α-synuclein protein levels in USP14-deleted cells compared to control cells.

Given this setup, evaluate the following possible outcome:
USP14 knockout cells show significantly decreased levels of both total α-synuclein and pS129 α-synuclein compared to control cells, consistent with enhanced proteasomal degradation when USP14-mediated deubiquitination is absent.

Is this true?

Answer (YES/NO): NO